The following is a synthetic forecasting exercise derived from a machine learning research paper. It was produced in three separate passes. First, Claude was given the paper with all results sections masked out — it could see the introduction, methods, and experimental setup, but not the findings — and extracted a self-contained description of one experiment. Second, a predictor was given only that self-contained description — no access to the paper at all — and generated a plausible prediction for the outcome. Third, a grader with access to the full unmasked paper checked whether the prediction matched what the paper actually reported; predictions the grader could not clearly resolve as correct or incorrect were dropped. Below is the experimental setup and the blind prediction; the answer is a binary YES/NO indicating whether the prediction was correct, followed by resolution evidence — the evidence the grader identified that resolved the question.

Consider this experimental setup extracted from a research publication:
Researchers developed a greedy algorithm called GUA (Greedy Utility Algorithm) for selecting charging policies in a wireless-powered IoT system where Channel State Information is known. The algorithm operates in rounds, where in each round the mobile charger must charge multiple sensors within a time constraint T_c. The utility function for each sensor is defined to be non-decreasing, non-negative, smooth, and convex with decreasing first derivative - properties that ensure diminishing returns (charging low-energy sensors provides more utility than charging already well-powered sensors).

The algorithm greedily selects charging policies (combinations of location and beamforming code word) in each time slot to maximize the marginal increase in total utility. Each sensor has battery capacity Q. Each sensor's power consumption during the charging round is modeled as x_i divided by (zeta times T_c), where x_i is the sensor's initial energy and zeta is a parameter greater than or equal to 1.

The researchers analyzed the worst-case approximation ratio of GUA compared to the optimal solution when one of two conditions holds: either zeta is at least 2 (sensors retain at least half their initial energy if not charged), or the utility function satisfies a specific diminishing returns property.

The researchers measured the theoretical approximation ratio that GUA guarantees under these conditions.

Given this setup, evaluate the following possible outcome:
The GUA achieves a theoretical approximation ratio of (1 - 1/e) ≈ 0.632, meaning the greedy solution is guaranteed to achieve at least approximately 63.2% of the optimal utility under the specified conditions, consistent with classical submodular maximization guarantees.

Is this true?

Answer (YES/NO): NO